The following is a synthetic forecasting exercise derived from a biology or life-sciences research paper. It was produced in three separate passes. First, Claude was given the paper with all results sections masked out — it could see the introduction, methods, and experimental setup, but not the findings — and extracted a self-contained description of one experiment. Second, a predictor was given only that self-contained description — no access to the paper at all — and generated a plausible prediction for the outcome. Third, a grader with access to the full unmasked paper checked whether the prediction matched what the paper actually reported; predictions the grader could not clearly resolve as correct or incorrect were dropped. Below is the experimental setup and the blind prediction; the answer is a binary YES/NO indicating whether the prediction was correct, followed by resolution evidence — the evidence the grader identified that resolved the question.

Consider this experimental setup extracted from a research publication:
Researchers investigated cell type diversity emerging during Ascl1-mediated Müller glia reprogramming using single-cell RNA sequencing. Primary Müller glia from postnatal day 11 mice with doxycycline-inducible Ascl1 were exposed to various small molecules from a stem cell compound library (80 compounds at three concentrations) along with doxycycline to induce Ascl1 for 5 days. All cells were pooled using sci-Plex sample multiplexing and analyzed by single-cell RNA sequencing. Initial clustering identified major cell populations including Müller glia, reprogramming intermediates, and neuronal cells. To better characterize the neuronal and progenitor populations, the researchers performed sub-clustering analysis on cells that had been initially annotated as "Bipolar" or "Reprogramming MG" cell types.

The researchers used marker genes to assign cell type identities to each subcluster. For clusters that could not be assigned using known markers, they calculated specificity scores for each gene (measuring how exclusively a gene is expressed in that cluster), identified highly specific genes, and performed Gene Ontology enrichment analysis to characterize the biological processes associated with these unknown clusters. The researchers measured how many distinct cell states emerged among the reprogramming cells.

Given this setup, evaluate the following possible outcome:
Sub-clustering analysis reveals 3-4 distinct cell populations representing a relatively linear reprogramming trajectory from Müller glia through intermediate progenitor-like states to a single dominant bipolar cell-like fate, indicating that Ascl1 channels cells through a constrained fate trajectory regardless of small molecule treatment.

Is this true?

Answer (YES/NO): NO